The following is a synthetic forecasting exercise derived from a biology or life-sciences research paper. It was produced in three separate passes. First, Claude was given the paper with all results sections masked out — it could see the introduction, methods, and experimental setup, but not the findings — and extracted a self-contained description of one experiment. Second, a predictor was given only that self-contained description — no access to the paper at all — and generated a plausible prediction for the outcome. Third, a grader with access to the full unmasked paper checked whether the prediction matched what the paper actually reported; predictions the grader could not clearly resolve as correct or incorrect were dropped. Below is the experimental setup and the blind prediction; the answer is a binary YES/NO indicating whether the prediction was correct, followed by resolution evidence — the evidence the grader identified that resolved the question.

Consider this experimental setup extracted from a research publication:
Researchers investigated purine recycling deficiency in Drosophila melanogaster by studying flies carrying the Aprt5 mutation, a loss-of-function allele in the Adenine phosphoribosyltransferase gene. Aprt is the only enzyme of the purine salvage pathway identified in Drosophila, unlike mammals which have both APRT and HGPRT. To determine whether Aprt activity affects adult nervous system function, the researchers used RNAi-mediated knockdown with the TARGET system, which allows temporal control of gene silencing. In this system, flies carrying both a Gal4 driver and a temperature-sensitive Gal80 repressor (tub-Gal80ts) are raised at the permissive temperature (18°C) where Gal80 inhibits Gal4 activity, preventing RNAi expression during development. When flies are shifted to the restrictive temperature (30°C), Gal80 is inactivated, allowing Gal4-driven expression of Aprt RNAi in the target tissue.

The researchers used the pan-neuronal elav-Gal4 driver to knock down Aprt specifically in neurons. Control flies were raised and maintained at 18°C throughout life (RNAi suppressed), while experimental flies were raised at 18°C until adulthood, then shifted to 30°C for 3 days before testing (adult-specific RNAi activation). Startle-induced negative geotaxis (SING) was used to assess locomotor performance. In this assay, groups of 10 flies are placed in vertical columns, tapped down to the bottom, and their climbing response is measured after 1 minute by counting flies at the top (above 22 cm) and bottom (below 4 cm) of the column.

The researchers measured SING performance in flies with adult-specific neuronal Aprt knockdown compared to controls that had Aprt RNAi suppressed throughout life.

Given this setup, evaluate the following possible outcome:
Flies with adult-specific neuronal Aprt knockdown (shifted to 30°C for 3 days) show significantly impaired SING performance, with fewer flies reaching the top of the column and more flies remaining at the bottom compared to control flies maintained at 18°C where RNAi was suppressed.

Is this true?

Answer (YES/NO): YES